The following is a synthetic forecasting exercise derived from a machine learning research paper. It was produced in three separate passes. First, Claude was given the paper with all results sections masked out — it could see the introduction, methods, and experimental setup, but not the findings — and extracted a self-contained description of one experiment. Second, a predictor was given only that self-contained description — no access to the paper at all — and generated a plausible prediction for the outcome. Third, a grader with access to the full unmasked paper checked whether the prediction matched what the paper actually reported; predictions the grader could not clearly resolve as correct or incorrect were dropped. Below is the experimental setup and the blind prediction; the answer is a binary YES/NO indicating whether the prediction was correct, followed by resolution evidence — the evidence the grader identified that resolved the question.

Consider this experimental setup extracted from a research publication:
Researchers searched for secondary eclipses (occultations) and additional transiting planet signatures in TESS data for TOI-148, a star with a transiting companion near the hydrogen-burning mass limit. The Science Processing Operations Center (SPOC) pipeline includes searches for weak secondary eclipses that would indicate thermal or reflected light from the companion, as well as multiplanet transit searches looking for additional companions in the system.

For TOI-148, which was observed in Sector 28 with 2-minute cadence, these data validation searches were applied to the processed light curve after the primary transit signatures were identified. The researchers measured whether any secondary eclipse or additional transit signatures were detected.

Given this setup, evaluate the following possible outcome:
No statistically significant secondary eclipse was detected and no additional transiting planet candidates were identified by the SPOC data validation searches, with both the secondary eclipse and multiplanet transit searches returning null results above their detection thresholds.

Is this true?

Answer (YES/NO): YES